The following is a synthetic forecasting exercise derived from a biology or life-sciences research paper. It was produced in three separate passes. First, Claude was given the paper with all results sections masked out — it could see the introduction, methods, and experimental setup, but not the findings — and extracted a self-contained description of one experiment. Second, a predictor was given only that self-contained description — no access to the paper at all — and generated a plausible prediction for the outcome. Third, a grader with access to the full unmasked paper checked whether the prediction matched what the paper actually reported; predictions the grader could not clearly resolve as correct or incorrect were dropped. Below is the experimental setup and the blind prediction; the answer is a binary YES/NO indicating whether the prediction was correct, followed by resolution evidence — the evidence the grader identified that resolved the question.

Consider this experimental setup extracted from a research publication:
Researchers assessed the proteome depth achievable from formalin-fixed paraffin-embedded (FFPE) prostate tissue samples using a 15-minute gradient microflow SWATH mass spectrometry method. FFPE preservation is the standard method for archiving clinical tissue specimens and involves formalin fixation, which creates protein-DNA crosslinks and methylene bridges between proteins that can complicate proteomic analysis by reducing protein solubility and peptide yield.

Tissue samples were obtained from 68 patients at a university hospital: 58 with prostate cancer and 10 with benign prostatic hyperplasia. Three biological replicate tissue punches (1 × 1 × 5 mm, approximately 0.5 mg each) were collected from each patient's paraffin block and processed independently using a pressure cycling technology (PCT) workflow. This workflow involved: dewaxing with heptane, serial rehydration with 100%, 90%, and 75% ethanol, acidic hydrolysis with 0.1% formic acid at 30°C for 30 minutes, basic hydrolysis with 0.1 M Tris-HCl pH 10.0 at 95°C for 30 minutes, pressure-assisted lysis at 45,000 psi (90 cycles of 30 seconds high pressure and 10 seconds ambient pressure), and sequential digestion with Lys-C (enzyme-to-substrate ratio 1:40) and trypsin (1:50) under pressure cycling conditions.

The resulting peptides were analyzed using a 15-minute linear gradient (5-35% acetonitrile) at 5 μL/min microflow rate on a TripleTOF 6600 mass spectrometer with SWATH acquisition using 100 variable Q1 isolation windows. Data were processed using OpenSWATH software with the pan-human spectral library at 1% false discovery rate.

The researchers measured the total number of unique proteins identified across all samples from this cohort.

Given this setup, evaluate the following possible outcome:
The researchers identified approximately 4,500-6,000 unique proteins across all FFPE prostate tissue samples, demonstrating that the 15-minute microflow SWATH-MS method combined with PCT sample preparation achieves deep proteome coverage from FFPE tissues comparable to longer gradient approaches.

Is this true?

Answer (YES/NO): NO